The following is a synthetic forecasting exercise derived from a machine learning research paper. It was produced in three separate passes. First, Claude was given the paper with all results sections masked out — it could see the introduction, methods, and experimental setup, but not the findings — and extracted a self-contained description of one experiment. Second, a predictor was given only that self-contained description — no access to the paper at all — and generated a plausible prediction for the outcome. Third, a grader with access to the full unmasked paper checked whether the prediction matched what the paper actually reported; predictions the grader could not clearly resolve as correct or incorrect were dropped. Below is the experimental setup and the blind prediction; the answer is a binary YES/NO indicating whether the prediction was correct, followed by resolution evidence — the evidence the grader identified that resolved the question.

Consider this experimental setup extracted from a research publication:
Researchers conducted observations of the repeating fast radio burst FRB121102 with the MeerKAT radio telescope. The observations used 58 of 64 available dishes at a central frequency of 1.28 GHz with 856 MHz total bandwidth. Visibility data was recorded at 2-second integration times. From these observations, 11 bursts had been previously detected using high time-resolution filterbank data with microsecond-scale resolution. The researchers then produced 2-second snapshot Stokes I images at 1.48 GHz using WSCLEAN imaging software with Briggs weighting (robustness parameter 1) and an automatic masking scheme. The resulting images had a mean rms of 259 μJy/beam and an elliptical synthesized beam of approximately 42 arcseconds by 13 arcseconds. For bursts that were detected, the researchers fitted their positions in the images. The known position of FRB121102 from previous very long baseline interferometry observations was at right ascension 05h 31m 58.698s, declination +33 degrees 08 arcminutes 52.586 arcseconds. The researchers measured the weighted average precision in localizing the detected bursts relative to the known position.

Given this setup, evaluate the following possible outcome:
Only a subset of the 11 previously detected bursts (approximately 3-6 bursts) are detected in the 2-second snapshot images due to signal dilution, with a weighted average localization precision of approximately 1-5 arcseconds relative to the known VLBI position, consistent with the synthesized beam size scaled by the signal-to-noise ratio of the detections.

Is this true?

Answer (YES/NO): YES